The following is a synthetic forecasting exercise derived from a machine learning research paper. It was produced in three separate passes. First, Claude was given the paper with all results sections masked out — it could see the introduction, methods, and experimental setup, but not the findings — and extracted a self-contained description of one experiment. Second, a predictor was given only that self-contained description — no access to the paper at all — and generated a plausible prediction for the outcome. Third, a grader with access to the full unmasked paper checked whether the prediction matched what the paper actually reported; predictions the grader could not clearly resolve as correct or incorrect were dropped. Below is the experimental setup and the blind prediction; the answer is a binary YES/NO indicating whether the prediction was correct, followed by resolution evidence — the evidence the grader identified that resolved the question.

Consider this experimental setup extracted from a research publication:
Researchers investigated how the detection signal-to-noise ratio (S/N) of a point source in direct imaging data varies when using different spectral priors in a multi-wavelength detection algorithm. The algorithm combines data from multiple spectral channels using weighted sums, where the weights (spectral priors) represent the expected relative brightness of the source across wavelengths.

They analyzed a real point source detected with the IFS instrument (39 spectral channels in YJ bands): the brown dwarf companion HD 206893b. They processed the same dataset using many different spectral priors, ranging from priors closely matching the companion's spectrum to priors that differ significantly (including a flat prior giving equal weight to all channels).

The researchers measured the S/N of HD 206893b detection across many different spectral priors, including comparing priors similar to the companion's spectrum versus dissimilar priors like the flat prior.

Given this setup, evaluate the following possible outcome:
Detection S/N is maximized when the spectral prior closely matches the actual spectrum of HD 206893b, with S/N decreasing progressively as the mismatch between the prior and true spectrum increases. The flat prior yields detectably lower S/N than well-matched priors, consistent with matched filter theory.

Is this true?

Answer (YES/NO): YES